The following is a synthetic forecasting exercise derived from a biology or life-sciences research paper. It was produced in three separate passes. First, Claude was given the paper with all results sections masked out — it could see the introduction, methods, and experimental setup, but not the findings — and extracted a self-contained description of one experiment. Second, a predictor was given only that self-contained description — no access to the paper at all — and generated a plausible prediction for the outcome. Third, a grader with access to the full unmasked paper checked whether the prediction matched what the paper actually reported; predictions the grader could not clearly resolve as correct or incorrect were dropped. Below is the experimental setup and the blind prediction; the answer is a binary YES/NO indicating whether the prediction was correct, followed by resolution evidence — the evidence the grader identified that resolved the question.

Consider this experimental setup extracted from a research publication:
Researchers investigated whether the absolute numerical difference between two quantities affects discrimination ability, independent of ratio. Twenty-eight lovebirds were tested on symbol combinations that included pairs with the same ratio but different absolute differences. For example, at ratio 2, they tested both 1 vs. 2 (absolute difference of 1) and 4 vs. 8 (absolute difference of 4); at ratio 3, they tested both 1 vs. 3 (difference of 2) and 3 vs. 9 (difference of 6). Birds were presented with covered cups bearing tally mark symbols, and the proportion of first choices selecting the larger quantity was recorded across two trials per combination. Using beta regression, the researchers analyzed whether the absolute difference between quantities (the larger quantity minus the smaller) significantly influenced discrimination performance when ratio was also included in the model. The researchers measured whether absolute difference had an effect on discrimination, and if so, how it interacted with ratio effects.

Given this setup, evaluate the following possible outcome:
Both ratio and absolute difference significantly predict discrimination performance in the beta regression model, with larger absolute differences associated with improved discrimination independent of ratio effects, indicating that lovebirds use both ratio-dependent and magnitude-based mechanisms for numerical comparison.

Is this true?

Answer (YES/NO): NO